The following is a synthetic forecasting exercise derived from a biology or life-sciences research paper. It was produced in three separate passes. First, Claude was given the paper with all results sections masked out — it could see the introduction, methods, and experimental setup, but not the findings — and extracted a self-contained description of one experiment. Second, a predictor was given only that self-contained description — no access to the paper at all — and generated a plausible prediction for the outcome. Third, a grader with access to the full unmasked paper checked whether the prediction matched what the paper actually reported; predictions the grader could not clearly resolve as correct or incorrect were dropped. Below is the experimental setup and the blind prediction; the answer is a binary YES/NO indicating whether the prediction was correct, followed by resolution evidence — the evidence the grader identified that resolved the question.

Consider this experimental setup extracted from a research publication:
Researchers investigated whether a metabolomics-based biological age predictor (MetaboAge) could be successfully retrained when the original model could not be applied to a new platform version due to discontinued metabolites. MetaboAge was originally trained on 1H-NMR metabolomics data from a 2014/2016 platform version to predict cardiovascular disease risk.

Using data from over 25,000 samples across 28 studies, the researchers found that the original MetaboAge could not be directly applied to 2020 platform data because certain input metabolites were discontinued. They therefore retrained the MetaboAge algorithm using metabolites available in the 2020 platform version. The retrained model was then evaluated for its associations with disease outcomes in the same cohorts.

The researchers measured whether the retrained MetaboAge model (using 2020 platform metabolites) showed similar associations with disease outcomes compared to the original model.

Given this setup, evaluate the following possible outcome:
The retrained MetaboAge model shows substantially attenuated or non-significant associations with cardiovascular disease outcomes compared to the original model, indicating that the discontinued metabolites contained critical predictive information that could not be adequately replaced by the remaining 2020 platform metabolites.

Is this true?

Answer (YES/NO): NO